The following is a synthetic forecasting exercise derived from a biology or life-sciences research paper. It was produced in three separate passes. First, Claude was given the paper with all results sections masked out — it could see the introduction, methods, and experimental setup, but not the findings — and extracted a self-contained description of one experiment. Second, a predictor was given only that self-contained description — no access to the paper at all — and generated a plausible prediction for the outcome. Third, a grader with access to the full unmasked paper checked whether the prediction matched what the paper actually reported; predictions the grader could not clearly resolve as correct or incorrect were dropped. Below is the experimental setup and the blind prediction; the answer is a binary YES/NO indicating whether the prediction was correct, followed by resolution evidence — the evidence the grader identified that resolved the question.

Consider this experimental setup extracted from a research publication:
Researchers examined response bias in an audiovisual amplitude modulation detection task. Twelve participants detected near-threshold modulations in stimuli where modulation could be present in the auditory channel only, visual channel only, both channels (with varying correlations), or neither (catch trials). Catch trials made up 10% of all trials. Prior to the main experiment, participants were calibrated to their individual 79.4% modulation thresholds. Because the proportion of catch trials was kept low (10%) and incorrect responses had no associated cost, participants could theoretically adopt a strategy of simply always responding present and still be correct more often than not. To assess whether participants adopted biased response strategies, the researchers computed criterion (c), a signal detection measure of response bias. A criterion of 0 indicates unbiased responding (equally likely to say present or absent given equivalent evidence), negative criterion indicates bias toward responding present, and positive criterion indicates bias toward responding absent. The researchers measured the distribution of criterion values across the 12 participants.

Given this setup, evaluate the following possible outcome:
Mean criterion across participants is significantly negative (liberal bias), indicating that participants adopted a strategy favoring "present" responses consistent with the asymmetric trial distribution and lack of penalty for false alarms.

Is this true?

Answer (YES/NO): NO